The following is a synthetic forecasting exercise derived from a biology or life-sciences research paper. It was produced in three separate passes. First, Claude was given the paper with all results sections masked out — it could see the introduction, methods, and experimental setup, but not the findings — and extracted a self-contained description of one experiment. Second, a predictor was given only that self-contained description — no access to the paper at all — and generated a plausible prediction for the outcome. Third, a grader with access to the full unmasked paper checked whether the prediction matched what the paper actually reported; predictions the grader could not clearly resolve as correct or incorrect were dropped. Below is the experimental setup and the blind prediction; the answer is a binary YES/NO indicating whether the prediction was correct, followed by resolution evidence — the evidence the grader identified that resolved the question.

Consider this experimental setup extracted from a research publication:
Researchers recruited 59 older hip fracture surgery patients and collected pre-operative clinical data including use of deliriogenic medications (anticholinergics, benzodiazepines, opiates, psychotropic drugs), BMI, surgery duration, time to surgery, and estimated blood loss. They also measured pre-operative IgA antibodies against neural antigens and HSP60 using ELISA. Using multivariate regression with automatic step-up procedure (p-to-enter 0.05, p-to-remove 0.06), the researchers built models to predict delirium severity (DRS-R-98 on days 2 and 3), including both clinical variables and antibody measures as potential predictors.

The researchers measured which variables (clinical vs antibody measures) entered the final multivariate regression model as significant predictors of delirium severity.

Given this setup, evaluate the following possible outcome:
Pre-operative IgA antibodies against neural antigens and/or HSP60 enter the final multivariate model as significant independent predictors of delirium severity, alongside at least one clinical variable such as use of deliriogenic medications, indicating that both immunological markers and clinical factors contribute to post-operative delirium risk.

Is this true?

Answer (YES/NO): YES